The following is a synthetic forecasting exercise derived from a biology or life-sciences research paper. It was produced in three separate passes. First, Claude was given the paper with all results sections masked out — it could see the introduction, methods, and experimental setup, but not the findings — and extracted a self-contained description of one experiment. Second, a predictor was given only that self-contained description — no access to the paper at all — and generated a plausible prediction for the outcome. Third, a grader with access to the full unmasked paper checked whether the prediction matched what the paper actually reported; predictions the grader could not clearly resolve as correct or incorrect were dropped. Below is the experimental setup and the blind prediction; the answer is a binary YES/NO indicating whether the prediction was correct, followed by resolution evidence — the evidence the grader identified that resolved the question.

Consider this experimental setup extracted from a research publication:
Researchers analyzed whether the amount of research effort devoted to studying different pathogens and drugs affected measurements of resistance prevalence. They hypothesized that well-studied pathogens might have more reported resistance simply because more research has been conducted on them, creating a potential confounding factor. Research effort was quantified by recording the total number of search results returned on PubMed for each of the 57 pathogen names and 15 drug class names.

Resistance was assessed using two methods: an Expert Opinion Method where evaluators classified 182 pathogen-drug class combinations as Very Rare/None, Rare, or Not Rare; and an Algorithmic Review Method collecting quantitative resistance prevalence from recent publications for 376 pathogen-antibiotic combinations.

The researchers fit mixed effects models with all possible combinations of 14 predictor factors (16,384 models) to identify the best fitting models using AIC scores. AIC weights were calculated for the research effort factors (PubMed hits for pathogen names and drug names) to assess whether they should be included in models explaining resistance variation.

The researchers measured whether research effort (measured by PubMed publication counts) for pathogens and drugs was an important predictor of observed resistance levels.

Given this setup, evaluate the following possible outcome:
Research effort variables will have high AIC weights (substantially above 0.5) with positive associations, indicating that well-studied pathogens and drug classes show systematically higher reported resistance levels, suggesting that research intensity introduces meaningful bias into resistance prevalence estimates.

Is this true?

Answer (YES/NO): NO